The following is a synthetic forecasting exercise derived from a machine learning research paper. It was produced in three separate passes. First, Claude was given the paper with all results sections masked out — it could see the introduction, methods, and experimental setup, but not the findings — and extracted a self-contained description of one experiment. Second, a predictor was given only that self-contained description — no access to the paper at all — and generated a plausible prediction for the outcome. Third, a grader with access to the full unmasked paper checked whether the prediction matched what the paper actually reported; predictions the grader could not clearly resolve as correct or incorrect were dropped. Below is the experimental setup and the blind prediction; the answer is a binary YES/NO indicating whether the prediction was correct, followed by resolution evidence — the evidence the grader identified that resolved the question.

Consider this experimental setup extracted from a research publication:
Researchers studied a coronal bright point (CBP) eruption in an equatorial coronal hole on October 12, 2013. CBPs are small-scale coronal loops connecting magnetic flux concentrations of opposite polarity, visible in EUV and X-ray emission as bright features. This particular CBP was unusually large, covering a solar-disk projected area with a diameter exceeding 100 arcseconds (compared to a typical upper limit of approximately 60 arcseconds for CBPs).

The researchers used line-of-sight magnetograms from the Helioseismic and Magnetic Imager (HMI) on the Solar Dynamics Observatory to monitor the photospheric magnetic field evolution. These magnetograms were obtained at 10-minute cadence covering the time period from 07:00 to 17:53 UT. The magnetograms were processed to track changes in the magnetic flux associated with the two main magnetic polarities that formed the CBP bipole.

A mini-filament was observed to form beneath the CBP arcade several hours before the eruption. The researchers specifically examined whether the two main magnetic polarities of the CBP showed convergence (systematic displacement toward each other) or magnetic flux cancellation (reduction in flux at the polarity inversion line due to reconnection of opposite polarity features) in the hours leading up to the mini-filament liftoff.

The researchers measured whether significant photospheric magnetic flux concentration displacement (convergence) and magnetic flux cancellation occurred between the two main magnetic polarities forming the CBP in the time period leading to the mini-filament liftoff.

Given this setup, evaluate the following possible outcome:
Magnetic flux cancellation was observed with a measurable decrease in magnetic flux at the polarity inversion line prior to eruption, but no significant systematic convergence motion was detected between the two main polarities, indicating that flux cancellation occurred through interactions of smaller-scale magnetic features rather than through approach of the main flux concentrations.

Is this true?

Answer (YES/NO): NO